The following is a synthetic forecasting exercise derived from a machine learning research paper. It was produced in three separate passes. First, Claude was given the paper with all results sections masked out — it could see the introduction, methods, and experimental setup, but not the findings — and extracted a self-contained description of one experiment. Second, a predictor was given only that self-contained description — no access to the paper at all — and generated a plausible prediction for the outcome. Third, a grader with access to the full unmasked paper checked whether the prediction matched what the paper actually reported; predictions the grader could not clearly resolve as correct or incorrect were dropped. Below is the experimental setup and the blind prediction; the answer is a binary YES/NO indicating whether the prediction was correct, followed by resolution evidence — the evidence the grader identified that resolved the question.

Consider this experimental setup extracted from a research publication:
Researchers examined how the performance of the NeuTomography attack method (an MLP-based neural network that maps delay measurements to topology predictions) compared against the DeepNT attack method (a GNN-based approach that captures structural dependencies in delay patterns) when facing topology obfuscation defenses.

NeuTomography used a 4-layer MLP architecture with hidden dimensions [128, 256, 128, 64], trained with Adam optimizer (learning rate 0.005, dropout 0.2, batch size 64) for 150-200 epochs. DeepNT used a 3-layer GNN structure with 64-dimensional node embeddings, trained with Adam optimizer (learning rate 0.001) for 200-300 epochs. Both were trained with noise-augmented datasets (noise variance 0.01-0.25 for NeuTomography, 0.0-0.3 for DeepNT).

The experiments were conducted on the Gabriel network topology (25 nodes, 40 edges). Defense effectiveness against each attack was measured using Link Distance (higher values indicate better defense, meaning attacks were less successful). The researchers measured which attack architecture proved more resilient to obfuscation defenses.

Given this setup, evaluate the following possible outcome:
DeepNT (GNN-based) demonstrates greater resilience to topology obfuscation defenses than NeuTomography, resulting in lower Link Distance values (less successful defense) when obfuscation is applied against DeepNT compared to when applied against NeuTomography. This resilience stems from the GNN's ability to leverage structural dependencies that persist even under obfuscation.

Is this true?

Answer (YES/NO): NO